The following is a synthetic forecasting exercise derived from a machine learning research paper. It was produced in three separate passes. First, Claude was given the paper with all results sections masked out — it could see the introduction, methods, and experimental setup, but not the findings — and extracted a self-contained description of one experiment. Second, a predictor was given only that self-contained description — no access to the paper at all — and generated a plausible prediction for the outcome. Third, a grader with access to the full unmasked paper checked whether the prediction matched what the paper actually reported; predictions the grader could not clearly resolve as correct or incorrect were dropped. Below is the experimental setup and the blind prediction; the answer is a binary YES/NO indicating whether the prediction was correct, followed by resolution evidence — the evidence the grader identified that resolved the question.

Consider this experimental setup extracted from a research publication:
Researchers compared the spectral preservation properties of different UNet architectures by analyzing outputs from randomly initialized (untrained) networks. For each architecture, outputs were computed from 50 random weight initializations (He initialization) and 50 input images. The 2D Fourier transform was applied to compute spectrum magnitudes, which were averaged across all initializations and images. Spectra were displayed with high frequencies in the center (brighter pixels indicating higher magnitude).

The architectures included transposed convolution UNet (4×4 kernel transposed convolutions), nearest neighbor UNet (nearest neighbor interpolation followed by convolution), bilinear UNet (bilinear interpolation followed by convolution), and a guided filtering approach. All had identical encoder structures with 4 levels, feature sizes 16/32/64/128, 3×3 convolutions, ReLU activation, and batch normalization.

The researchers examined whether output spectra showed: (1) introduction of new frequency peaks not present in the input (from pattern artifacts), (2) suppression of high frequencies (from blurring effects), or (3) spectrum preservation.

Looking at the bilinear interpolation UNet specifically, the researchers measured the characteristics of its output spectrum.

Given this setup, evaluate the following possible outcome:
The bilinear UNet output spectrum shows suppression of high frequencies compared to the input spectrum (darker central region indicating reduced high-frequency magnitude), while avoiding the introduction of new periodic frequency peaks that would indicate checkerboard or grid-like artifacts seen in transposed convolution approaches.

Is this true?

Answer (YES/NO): YES